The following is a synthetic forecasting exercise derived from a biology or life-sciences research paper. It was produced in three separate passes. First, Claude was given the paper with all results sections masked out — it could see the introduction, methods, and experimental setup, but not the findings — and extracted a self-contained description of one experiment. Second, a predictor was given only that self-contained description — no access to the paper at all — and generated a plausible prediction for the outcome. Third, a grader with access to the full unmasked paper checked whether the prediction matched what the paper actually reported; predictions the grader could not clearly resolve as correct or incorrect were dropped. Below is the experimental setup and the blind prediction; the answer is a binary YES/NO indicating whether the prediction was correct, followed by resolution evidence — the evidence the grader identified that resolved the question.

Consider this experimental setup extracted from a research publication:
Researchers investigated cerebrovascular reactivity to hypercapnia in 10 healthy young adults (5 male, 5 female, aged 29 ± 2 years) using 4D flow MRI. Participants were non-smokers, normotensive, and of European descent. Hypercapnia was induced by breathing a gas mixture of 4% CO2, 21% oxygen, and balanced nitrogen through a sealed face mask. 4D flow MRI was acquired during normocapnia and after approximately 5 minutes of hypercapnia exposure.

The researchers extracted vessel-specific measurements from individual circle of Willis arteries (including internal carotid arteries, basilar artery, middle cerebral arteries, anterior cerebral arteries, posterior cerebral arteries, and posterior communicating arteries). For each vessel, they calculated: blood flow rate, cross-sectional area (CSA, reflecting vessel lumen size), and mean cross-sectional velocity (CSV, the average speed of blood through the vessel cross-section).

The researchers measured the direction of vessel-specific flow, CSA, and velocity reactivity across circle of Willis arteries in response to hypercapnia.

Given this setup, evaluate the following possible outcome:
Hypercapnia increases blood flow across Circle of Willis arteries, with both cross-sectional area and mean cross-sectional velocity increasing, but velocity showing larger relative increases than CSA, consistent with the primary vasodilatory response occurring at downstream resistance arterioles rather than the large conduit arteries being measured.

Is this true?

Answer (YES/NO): YES